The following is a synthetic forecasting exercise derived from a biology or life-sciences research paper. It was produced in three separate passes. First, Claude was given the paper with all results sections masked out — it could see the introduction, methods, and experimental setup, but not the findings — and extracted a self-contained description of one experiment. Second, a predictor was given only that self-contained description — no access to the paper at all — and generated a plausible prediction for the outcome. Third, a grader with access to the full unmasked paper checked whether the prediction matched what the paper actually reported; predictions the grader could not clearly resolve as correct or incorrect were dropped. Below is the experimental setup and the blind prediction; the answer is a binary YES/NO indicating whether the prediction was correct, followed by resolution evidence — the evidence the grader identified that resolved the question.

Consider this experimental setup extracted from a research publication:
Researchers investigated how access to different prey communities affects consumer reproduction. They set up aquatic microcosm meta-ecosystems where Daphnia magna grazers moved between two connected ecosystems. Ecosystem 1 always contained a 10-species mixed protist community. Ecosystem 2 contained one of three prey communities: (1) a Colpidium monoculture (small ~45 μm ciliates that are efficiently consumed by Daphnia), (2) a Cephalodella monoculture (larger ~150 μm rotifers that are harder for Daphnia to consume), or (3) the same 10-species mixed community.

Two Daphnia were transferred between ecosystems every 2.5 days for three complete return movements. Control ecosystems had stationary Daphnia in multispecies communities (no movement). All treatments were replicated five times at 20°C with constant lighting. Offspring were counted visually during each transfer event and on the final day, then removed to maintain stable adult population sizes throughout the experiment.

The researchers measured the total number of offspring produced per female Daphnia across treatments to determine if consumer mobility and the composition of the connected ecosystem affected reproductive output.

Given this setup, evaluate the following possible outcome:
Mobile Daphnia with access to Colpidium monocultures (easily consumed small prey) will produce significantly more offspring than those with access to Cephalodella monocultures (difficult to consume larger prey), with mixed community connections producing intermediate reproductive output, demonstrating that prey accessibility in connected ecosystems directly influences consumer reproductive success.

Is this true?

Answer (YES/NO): NO